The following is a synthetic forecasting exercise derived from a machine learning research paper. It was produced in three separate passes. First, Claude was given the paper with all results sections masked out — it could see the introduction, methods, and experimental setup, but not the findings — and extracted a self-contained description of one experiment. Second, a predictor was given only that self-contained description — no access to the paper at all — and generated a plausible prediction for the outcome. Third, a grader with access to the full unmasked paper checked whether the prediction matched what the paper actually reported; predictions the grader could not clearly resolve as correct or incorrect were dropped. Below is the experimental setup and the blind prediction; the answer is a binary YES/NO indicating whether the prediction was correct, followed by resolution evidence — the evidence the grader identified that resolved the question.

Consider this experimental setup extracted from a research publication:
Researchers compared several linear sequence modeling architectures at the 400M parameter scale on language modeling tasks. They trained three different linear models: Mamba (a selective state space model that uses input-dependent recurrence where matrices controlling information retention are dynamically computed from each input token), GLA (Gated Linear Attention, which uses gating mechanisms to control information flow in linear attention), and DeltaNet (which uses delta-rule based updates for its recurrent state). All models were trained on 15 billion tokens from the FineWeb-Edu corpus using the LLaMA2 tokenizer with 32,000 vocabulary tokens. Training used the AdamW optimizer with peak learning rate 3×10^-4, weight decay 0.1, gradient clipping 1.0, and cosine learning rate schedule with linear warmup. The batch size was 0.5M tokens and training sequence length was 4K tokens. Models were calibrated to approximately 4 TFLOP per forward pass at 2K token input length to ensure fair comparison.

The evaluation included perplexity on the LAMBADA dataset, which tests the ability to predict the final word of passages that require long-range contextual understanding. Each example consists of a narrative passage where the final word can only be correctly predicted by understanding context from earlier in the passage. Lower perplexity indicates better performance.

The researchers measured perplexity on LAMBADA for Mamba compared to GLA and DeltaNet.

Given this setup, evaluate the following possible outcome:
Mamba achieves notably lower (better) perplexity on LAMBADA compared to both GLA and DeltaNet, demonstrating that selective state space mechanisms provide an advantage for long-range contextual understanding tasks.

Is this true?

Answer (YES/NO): NO